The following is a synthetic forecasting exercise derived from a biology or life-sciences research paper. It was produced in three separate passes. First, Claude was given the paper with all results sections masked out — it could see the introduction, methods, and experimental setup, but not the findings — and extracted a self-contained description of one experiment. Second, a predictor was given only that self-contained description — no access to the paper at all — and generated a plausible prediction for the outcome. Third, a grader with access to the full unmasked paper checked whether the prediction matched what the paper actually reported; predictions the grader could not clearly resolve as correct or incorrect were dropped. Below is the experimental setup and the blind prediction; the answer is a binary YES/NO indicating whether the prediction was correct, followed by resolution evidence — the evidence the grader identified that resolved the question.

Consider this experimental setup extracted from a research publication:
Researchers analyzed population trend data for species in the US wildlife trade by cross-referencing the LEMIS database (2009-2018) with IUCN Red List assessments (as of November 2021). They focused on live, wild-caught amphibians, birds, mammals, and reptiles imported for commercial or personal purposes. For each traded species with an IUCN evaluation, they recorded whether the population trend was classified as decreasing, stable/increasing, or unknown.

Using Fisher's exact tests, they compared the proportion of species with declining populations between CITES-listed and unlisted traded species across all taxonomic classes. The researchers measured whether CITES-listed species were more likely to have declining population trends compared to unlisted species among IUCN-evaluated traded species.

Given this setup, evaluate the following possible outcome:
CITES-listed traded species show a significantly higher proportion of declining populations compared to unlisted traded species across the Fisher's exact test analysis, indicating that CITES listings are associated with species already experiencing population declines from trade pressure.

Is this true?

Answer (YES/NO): YES